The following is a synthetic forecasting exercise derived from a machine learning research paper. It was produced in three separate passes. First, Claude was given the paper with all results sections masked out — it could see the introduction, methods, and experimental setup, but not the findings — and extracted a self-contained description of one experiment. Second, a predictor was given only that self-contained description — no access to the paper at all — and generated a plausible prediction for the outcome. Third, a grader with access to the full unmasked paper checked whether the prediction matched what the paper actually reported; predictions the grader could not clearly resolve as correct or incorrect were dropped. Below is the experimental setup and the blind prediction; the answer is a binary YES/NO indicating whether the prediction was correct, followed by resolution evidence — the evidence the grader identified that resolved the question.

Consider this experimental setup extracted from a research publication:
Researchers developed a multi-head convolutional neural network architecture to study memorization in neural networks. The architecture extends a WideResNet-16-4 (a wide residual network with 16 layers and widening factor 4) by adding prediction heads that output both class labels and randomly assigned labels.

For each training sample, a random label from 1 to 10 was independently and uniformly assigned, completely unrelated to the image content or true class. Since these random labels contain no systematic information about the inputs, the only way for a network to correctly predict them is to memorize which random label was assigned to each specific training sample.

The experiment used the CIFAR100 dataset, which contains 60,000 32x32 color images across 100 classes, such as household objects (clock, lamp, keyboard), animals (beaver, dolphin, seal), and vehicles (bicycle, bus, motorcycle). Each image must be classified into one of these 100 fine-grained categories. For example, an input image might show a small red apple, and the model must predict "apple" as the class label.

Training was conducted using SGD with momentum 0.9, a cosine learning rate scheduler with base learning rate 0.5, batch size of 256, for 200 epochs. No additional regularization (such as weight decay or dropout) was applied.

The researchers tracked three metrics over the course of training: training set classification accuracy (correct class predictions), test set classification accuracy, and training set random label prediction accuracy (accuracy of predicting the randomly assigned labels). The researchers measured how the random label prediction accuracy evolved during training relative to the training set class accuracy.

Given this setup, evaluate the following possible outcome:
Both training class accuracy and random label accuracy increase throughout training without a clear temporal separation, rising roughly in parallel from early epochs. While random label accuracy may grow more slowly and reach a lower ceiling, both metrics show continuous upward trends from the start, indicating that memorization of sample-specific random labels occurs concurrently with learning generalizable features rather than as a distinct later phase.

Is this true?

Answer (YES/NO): NO